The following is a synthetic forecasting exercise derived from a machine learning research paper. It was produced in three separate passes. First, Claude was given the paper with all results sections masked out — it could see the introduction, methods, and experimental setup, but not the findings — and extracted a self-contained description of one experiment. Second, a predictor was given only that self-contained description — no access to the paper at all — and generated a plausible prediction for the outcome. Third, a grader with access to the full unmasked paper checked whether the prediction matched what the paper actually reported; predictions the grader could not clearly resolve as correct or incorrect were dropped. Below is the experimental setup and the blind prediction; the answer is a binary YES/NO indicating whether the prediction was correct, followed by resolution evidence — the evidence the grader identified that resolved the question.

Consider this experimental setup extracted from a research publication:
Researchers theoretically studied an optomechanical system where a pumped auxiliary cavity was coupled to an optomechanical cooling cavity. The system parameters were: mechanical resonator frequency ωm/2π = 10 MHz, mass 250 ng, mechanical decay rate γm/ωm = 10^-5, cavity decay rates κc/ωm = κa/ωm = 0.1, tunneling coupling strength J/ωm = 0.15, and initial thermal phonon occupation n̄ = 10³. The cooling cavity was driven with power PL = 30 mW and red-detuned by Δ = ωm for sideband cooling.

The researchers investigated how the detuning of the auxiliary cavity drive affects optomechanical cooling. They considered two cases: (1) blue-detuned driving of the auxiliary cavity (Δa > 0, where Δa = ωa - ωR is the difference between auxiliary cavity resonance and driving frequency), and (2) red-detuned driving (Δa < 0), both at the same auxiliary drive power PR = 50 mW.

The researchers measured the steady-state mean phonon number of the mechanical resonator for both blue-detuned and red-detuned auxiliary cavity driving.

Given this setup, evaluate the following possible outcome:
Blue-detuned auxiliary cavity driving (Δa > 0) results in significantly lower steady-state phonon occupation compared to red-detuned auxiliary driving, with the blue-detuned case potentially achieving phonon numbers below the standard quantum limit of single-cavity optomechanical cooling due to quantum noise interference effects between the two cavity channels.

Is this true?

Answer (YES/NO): NO